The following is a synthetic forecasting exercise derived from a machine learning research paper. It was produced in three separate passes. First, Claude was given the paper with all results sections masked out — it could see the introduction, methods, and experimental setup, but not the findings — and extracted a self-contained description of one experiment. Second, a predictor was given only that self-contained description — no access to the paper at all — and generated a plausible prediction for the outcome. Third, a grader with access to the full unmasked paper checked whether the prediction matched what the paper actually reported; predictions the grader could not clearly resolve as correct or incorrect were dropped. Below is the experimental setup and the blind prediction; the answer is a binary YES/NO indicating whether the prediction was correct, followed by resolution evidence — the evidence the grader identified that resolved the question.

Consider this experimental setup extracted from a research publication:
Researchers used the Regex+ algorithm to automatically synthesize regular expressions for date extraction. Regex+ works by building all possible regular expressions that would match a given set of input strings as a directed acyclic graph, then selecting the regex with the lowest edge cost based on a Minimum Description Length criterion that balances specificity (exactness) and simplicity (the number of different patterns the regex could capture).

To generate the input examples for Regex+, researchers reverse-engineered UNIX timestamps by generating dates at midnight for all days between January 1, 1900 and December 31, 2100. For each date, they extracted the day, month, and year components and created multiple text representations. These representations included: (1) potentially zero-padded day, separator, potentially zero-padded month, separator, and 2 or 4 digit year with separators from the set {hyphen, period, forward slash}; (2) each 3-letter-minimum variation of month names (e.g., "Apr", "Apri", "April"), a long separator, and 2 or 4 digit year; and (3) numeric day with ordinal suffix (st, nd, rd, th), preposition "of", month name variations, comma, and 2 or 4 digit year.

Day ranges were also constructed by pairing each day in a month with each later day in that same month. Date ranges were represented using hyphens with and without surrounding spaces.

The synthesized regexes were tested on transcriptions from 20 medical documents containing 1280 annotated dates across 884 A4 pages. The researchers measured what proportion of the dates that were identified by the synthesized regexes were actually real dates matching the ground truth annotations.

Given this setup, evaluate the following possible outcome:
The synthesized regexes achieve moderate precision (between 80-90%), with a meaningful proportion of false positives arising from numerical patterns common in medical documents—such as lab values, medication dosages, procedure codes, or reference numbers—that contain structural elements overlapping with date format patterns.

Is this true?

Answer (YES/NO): NO